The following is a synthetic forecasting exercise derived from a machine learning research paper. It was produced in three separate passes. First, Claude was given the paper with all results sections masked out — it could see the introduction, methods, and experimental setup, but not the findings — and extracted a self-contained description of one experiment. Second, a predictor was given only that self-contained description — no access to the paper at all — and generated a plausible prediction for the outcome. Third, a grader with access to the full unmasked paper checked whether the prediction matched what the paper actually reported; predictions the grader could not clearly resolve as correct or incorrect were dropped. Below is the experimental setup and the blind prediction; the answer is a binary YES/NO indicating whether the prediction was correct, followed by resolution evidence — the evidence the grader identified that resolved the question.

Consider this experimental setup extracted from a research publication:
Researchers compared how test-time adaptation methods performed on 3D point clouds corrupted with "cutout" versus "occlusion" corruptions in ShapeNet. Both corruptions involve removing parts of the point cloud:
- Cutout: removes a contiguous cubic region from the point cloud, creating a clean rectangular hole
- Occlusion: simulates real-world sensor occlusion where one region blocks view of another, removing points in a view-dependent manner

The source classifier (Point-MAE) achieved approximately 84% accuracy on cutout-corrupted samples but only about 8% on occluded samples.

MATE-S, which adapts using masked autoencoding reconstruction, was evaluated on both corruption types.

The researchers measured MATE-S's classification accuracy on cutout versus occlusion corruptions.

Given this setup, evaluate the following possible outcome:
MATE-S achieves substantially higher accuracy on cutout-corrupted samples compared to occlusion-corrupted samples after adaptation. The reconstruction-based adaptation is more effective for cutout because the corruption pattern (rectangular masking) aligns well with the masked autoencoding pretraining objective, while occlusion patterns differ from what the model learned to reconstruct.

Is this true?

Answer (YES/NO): YES